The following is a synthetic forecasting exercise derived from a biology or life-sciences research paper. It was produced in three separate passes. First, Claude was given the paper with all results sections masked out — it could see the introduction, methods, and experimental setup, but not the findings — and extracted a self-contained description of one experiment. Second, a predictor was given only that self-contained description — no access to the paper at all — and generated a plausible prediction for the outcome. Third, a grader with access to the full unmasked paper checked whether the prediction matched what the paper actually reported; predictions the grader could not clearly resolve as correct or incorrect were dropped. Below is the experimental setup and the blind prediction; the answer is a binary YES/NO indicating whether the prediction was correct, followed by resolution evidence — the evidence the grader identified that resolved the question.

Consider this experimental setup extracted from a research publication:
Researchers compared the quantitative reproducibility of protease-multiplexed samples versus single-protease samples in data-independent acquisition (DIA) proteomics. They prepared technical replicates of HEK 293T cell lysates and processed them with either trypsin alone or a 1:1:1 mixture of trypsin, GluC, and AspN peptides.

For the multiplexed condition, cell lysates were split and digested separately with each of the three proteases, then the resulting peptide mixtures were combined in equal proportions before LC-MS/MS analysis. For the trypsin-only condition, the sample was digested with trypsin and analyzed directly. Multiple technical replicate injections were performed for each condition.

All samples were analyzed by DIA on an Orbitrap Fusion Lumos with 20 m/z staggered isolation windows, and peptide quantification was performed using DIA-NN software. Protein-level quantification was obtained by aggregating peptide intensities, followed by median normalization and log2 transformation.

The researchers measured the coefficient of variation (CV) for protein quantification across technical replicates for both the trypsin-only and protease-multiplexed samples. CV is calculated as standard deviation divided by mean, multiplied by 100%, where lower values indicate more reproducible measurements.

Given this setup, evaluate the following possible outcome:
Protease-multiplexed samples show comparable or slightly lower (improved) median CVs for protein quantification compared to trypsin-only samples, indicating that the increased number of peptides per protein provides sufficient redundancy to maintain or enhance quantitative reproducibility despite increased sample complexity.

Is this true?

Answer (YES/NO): NO